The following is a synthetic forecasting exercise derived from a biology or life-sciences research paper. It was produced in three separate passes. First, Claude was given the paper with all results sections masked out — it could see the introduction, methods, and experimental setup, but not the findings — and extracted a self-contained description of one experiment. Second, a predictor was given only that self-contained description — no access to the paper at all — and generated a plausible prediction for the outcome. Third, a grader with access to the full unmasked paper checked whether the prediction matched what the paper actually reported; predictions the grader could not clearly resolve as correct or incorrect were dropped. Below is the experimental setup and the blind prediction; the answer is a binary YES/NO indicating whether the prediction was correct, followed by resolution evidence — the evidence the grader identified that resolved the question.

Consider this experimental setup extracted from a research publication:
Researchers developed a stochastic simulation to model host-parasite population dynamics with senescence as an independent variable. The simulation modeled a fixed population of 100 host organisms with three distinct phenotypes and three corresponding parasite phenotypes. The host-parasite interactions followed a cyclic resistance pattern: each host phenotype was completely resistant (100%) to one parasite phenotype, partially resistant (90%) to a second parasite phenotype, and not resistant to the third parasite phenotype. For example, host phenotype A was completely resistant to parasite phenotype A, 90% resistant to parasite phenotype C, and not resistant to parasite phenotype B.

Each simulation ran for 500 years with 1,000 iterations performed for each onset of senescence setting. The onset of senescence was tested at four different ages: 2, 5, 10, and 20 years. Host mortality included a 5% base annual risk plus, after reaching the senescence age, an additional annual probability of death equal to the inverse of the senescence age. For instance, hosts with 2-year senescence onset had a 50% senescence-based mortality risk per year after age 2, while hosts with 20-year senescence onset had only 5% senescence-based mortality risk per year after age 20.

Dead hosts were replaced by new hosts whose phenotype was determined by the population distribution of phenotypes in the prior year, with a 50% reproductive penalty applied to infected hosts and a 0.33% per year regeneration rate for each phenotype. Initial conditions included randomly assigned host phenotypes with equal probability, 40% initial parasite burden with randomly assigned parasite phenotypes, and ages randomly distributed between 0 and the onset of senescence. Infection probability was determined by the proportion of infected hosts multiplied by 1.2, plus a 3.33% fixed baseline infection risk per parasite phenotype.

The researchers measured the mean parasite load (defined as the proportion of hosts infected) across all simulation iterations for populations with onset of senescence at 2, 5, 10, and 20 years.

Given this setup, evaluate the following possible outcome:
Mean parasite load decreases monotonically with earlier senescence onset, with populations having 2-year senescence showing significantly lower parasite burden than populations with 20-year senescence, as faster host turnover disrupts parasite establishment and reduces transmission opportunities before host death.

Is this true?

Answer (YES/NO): YES